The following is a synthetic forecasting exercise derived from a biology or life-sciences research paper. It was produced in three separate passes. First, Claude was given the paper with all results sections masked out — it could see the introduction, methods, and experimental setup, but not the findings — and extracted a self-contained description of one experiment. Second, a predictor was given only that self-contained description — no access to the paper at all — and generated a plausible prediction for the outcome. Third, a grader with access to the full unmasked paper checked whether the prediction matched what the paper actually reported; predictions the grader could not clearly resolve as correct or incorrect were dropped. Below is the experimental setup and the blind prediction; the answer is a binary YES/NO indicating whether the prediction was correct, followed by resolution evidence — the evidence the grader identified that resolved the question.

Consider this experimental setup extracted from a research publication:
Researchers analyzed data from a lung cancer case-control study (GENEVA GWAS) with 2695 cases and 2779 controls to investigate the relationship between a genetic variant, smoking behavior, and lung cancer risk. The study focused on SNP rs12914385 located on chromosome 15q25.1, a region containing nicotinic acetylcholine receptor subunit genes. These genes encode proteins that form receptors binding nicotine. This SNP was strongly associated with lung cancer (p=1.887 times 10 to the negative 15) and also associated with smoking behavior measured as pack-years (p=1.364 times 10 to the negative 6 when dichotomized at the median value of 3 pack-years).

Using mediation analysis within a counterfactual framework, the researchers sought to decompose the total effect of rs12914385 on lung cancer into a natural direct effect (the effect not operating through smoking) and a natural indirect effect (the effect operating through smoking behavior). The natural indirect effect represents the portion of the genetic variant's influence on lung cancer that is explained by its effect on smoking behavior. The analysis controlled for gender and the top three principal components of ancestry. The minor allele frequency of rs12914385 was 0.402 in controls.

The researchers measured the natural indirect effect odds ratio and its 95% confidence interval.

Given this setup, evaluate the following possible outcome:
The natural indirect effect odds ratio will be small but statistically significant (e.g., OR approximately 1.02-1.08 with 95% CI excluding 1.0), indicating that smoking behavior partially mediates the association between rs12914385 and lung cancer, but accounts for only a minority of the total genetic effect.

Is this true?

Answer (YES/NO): NO